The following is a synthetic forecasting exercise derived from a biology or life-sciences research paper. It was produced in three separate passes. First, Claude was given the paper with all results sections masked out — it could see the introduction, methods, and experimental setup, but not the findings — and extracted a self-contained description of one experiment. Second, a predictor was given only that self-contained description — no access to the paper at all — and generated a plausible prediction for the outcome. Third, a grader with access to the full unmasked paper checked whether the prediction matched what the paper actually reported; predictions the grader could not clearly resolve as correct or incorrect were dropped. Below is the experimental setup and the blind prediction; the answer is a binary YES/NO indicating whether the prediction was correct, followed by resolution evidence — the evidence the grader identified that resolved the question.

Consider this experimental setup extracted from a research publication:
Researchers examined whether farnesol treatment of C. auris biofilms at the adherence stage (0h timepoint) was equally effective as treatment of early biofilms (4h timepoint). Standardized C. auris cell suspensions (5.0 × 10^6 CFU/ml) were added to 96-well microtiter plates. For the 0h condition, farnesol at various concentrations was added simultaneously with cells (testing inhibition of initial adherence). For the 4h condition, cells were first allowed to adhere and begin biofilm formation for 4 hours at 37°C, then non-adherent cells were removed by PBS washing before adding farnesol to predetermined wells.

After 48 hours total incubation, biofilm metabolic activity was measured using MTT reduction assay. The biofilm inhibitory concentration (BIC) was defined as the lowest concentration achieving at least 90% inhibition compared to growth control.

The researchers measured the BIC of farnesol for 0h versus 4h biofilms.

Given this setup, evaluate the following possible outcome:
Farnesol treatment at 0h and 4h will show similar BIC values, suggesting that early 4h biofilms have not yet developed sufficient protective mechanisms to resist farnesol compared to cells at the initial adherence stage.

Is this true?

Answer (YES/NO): YES